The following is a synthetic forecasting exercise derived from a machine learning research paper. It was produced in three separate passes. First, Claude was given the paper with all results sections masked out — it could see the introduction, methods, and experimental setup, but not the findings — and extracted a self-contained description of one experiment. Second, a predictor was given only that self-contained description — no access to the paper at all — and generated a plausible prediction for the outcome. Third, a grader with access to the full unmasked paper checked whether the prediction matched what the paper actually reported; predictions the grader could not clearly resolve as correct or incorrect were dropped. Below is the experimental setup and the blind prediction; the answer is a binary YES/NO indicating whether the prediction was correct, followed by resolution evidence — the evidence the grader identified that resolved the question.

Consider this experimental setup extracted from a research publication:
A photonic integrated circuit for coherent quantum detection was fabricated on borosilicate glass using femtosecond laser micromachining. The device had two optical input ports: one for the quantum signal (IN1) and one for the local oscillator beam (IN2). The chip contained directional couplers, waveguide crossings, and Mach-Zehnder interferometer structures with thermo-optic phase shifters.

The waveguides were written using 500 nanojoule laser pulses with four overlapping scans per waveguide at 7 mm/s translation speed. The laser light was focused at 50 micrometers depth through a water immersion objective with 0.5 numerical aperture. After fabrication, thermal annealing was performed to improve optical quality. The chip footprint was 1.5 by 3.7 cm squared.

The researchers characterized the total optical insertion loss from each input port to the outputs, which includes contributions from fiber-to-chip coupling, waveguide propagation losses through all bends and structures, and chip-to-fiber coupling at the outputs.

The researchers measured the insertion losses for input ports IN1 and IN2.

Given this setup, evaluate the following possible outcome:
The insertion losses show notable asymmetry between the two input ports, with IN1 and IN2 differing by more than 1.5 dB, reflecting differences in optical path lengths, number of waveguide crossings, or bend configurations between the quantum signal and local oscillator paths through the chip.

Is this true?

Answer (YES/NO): NO